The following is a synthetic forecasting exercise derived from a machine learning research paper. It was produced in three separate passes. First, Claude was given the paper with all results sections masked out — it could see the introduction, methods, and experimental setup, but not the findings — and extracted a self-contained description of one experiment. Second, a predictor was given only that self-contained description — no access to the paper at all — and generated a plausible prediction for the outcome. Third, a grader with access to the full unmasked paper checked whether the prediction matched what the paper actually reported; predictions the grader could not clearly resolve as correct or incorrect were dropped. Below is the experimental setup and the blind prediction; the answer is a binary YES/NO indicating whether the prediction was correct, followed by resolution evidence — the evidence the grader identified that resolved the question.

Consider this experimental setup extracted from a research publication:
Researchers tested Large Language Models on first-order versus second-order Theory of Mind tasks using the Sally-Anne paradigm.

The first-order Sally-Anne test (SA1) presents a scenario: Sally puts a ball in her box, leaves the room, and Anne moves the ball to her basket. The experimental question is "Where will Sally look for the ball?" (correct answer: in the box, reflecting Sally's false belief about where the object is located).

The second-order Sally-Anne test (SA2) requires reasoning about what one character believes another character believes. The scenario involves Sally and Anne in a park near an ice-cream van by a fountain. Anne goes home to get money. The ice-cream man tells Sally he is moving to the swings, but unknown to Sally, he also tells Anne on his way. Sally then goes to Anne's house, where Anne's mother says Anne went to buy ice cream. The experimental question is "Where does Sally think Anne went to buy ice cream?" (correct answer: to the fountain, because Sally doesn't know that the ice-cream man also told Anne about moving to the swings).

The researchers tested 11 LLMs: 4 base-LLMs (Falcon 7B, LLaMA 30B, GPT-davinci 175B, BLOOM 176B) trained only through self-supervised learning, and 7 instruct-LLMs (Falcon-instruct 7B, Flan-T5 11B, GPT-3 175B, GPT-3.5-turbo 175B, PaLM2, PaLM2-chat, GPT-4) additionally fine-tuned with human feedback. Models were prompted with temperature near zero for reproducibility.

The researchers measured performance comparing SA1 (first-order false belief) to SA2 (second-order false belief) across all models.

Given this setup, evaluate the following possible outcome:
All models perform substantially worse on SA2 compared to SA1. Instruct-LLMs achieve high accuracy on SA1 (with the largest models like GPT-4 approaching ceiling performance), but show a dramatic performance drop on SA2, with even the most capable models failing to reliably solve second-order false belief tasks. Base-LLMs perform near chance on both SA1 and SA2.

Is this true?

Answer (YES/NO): NO